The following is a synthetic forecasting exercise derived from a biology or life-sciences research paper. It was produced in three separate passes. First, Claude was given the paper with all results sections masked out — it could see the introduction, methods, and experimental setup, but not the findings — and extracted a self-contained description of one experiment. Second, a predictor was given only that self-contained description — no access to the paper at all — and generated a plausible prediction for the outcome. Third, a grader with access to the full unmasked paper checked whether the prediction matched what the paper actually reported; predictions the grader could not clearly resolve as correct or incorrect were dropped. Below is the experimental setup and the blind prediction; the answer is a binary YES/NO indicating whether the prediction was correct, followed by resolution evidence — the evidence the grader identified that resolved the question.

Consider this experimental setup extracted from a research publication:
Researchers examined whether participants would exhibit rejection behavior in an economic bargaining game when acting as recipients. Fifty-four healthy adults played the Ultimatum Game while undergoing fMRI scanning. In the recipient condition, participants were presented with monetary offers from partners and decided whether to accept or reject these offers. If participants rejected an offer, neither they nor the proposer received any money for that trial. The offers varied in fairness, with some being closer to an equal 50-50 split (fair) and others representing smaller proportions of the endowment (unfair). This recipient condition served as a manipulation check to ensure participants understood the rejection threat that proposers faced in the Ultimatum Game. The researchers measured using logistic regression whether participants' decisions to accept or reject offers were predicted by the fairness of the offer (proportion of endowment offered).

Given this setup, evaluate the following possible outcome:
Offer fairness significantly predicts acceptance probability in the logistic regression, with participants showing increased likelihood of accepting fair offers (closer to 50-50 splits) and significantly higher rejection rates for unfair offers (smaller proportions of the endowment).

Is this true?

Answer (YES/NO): YES